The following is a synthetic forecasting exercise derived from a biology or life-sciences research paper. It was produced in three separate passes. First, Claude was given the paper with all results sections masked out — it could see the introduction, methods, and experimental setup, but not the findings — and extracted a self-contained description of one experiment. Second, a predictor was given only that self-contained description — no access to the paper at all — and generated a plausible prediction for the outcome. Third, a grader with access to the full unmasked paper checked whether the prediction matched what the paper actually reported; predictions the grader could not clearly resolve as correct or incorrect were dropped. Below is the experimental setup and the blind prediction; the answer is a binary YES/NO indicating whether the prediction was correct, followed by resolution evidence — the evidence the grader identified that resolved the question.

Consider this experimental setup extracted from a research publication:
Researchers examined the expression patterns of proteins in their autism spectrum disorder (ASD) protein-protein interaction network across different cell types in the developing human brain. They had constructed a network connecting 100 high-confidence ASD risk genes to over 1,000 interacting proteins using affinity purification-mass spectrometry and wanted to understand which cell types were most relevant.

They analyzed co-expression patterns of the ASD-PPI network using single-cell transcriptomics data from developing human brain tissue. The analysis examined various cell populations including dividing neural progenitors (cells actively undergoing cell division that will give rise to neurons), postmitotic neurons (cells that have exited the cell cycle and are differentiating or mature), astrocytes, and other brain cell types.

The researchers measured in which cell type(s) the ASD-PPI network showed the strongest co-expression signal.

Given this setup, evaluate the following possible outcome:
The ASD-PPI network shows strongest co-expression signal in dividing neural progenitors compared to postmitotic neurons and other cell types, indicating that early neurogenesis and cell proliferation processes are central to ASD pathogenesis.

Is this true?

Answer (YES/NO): YES